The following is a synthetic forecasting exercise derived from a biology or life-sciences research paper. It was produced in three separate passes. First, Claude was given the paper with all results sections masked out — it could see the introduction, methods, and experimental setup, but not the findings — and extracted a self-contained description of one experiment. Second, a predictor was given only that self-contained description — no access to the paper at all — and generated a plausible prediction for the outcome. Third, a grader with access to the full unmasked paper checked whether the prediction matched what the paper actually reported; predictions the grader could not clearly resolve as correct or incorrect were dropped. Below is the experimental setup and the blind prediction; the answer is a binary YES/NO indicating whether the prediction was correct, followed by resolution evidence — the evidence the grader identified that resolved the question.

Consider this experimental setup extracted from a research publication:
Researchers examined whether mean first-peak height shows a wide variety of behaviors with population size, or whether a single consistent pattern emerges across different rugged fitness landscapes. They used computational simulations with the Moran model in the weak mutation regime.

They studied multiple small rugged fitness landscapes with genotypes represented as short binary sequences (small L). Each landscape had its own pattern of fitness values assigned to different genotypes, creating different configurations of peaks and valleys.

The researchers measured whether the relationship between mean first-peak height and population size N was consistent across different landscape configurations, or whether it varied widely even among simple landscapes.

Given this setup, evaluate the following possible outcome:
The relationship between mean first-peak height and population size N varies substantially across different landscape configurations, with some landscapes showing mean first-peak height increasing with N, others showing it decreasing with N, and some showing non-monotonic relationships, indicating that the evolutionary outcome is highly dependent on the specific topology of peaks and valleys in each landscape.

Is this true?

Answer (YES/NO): YES